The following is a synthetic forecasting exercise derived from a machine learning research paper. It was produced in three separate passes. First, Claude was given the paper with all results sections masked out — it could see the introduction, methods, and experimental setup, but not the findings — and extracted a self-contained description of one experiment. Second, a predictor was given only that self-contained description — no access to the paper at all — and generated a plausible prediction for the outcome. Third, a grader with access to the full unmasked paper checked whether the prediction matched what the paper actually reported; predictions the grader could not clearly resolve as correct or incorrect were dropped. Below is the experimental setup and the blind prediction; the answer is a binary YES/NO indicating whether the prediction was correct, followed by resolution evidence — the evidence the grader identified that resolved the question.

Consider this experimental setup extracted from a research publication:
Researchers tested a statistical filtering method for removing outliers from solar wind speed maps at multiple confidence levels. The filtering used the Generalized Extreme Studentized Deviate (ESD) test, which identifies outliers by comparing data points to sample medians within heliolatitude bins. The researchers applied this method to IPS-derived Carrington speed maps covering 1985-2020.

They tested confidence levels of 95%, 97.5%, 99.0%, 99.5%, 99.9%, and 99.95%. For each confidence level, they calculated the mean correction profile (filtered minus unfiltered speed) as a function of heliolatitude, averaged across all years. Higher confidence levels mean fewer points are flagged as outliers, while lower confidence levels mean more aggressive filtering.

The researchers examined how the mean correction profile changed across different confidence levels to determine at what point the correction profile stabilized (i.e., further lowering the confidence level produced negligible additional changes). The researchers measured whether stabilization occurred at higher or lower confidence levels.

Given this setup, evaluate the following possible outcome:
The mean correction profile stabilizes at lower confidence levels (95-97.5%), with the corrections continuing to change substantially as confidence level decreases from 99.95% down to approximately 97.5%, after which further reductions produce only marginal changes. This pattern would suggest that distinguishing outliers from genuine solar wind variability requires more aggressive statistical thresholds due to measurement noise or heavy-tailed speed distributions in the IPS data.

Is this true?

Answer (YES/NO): NO